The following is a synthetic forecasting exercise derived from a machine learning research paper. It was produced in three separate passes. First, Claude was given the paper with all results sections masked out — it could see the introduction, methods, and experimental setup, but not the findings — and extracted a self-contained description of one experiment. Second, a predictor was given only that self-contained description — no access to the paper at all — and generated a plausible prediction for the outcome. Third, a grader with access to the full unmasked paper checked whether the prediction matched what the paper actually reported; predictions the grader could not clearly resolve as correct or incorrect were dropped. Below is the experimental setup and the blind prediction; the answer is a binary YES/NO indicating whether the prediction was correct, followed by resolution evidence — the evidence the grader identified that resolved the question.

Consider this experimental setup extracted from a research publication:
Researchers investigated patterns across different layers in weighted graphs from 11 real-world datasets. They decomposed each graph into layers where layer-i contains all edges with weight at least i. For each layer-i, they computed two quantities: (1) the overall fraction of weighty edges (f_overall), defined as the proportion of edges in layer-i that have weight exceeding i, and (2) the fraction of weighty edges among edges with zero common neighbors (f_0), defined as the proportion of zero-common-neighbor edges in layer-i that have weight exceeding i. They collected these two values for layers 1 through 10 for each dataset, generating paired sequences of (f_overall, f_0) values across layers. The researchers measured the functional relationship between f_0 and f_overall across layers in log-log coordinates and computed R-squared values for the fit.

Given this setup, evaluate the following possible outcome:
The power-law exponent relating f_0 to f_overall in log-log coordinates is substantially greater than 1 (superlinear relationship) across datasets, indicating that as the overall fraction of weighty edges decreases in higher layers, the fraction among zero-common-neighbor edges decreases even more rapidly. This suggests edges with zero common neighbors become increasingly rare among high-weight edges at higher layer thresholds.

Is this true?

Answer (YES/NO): NO